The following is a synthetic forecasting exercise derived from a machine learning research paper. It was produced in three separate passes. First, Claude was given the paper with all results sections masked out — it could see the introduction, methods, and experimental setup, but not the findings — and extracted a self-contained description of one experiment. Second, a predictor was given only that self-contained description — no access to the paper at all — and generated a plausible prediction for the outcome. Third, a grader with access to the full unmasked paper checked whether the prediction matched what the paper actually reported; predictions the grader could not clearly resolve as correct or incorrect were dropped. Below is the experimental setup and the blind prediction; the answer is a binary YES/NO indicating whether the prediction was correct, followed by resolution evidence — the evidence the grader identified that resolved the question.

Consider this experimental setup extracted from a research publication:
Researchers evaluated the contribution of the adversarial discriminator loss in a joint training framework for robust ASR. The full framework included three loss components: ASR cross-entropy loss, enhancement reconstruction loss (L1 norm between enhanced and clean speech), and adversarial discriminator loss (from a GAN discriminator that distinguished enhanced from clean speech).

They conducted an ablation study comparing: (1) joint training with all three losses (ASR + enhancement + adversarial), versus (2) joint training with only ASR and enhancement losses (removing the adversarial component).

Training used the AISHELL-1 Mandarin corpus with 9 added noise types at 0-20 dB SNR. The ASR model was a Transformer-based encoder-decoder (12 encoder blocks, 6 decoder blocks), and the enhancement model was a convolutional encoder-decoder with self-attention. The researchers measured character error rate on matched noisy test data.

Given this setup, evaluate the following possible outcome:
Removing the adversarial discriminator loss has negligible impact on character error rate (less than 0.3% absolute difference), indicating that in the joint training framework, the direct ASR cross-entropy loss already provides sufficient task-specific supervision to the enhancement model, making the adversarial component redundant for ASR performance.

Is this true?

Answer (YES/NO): YES